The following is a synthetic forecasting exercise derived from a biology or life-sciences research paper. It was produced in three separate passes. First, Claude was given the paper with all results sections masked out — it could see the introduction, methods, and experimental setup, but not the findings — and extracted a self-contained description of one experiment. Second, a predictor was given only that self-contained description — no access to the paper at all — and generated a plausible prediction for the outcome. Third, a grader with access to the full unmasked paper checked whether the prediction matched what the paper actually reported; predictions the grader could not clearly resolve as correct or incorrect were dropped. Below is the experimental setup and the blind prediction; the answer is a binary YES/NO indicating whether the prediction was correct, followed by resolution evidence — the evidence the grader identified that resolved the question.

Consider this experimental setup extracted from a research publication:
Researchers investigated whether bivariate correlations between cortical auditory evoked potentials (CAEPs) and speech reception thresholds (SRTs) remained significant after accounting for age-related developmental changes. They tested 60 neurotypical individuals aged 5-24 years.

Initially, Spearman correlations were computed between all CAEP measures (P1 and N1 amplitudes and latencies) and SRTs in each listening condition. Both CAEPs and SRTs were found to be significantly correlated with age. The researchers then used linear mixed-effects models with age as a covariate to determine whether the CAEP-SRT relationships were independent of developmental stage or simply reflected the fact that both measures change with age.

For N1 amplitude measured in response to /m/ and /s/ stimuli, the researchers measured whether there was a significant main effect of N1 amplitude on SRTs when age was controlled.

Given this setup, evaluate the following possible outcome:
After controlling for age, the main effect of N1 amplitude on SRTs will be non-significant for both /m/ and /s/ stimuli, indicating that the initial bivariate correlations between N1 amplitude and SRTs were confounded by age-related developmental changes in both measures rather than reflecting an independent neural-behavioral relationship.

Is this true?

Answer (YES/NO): YES